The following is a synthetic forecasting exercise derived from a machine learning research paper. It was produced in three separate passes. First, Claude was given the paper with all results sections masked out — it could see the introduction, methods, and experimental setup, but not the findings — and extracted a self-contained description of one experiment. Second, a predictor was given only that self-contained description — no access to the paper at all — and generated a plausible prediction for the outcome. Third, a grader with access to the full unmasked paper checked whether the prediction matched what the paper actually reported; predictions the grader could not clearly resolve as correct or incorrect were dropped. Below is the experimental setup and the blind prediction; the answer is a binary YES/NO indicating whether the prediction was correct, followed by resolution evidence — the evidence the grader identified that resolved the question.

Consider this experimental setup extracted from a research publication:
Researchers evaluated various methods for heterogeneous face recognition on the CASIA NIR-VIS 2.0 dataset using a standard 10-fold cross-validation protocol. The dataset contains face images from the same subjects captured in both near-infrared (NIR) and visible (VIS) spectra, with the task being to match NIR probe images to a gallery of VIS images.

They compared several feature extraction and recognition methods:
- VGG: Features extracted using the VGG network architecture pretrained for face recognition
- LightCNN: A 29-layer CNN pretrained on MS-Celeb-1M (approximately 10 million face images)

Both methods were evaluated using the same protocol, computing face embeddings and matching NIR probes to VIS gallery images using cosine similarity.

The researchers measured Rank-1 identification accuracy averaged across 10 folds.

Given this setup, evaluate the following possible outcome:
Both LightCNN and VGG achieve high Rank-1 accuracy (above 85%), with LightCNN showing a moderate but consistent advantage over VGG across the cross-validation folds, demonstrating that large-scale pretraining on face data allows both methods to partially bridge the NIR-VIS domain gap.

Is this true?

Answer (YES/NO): NO